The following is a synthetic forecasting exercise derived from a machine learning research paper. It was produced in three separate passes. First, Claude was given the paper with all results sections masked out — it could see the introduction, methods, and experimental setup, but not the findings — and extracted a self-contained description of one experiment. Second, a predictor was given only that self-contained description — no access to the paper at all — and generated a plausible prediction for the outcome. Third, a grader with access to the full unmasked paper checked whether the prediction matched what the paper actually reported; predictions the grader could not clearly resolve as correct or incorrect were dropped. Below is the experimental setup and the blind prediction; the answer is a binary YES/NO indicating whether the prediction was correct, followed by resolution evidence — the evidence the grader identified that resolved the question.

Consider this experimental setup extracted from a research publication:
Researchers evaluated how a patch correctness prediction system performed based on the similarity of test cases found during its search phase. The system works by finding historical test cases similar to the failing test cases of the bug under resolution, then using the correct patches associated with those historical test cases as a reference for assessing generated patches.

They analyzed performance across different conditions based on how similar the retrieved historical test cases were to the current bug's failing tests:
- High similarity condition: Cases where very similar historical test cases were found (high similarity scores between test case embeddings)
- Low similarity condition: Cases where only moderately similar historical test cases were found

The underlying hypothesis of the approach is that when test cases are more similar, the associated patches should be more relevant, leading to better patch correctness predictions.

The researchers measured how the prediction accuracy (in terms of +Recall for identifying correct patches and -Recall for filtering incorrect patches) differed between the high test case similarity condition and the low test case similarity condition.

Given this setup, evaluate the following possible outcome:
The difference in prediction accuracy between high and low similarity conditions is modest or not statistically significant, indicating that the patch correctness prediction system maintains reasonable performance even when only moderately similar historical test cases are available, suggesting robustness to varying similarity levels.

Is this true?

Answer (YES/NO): NO